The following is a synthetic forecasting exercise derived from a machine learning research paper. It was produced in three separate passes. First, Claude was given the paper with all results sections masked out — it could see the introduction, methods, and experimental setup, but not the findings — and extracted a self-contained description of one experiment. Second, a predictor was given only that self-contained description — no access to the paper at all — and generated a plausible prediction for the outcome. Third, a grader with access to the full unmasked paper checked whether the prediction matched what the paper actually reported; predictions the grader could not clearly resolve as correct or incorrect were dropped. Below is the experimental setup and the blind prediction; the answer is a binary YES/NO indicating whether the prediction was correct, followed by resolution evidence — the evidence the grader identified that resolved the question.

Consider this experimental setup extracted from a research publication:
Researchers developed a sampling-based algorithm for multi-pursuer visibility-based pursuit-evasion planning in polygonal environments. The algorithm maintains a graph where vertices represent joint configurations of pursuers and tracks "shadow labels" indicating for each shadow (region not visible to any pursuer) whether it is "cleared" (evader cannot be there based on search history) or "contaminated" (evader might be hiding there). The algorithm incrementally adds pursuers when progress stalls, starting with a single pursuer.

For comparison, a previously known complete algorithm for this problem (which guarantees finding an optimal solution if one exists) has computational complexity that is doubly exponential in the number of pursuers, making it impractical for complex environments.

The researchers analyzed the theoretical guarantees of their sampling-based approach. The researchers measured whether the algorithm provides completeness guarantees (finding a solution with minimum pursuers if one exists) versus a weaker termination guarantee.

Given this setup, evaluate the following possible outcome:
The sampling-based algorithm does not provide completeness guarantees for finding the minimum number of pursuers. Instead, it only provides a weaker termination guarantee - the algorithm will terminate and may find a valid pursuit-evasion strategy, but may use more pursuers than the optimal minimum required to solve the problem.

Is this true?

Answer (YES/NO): YES